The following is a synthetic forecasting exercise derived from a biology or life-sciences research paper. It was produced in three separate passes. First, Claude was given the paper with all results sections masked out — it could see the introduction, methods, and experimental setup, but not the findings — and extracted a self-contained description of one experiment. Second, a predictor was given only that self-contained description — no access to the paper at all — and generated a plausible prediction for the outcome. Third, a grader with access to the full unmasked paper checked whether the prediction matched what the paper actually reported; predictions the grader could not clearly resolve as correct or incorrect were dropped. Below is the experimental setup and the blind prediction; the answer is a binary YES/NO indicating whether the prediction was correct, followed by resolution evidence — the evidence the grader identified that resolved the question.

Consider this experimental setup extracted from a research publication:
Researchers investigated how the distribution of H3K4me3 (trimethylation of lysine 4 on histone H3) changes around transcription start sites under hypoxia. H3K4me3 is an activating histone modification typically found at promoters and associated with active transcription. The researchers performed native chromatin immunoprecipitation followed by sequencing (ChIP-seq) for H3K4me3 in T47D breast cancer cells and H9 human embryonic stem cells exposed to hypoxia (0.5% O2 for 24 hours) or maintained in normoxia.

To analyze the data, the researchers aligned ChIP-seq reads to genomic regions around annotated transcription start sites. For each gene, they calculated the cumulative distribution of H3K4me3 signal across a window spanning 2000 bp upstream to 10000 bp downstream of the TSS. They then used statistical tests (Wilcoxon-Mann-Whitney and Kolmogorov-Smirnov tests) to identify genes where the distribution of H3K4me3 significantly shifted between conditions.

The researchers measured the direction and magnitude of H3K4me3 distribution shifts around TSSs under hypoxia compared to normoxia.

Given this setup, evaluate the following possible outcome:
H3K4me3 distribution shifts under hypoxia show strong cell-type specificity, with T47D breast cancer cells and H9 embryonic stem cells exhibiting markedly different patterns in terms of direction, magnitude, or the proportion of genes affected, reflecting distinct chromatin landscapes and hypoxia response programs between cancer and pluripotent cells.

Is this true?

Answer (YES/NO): YES